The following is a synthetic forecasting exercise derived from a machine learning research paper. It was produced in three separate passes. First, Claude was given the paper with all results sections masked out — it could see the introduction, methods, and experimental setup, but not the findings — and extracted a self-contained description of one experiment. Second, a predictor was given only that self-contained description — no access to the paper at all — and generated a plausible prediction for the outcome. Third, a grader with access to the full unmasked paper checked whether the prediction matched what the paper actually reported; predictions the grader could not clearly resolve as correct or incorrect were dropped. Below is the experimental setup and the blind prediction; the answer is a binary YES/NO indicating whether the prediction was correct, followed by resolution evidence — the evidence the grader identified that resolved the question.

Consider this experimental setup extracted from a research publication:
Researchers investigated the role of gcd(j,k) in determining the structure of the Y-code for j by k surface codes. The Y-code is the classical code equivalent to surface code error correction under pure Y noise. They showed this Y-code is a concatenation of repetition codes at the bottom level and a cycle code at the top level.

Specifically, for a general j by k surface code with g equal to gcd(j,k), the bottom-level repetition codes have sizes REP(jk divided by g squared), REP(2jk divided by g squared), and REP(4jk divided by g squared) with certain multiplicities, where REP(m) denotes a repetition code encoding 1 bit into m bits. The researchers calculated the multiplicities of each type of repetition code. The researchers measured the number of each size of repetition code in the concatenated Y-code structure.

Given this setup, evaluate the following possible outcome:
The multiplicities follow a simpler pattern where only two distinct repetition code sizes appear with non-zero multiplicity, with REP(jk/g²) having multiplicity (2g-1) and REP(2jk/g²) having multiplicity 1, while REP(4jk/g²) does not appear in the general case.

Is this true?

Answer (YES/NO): NO